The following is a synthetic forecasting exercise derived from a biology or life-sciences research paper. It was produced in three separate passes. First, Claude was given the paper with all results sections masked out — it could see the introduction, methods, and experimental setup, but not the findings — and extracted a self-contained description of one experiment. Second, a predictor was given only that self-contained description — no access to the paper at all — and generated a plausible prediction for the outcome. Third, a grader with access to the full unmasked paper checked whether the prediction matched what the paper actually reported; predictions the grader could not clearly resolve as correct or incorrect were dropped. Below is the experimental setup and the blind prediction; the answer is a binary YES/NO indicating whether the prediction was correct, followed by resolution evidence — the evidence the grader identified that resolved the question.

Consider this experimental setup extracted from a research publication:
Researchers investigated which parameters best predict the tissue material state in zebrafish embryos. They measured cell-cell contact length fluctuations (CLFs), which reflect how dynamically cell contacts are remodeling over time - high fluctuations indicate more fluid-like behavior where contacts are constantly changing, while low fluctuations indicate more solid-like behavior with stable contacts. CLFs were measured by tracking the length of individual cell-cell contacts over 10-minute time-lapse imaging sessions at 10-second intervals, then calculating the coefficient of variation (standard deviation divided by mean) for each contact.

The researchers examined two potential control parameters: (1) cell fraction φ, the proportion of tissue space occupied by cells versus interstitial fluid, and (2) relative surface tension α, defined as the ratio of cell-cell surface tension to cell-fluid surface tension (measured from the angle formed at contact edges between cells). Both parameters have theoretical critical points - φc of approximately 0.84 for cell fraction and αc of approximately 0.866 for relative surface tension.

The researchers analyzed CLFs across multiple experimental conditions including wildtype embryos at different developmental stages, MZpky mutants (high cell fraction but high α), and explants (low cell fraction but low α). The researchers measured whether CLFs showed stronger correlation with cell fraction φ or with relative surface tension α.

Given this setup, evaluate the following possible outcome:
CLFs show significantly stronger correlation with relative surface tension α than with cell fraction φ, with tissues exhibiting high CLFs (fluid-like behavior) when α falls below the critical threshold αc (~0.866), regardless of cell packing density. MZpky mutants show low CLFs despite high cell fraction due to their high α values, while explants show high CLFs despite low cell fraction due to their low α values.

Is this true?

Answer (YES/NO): NO